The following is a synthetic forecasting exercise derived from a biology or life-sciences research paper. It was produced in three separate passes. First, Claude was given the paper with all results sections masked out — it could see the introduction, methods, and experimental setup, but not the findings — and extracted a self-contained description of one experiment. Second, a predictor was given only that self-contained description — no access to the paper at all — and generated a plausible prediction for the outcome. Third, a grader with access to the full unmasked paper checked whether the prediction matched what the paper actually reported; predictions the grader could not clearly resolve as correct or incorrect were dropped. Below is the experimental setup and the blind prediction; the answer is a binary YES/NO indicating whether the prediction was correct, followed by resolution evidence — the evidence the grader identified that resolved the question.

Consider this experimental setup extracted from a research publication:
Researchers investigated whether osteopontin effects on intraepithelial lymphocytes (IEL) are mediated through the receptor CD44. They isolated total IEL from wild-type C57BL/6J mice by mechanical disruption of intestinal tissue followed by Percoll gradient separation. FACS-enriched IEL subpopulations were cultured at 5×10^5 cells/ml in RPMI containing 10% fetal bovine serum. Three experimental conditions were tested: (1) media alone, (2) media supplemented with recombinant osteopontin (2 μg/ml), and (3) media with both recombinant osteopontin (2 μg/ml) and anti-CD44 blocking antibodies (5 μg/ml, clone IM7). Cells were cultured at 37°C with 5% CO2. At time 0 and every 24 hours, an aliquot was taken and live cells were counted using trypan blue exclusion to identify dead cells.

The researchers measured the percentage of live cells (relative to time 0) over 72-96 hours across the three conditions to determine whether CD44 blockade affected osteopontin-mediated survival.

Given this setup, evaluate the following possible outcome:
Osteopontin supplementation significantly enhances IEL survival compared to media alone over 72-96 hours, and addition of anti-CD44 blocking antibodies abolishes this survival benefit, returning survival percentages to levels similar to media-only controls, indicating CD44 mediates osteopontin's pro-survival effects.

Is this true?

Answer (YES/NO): YES